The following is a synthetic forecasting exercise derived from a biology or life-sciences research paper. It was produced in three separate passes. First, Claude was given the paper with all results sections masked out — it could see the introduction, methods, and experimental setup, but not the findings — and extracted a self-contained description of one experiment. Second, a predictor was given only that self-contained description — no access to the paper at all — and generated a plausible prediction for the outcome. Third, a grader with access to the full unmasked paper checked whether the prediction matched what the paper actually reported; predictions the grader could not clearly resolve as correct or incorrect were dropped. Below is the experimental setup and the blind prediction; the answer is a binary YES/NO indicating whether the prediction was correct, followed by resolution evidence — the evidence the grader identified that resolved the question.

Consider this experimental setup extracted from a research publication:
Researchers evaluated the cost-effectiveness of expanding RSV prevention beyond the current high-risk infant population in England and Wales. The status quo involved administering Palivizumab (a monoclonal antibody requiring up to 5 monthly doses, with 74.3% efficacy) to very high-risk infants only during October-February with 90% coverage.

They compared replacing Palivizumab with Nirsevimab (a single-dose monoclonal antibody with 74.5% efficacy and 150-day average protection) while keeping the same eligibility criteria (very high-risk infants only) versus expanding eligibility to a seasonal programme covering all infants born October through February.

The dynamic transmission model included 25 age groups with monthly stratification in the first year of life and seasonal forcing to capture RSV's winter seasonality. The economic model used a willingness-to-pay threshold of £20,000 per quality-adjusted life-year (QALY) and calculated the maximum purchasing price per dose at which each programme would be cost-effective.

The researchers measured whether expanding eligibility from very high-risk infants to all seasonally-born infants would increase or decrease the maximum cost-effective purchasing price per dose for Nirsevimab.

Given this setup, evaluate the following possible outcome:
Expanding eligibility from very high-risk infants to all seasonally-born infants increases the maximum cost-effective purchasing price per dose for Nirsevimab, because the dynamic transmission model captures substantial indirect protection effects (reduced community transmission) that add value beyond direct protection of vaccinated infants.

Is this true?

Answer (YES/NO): NO